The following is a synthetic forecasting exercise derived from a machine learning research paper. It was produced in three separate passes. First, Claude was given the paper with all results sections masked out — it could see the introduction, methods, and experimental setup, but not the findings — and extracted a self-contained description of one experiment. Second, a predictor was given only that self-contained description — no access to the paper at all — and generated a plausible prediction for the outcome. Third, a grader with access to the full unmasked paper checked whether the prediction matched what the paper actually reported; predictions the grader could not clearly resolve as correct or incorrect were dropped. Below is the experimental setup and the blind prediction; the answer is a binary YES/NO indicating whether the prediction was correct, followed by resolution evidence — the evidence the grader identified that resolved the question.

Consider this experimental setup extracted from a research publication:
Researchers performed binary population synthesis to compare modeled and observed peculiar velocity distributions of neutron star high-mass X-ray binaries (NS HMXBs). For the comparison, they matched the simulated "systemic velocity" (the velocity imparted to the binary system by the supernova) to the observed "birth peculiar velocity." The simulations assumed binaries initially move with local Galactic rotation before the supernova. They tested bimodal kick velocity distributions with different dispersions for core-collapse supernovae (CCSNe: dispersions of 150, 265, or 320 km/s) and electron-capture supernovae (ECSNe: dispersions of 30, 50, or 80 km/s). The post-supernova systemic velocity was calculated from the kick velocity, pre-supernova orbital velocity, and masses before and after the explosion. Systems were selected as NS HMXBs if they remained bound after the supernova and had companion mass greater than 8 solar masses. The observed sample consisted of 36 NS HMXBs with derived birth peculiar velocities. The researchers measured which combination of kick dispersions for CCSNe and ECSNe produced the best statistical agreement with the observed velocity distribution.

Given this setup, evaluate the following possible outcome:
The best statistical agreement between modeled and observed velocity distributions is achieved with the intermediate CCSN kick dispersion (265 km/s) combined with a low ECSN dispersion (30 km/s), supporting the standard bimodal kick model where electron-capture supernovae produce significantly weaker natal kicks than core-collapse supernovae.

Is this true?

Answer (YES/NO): NO